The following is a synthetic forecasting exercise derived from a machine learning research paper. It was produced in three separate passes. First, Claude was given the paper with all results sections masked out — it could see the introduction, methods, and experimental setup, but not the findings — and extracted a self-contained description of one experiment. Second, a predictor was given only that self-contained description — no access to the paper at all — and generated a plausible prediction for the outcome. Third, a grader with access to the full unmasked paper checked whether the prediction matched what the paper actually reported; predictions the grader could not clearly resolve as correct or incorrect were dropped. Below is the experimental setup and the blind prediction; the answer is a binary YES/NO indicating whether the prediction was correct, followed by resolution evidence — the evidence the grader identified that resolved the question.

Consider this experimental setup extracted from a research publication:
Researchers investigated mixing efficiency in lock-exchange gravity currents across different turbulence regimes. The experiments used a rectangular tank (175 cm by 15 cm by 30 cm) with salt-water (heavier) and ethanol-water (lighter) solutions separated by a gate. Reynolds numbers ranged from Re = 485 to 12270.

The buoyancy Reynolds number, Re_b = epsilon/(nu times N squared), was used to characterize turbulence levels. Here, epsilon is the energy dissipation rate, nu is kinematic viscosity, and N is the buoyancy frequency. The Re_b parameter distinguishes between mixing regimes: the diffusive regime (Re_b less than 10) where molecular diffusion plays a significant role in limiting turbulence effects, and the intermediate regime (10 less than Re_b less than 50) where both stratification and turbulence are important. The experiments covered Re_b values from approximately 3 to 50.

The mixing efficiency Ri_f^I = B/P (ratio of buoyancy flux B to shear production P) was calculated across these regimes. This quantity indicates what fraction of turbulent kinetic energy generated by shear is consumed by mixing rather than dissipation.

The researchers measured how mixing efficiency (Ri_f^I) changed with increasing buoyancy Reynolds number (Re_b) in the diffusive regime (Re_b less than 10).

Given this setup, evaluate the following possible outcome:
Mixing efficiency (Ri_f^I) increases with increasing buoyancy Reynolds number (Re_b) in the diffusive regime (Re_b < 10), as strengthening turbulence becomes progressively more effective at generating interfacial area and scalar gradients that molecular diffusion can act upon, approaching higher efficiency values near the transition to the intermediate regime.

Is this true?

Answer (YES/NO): YES